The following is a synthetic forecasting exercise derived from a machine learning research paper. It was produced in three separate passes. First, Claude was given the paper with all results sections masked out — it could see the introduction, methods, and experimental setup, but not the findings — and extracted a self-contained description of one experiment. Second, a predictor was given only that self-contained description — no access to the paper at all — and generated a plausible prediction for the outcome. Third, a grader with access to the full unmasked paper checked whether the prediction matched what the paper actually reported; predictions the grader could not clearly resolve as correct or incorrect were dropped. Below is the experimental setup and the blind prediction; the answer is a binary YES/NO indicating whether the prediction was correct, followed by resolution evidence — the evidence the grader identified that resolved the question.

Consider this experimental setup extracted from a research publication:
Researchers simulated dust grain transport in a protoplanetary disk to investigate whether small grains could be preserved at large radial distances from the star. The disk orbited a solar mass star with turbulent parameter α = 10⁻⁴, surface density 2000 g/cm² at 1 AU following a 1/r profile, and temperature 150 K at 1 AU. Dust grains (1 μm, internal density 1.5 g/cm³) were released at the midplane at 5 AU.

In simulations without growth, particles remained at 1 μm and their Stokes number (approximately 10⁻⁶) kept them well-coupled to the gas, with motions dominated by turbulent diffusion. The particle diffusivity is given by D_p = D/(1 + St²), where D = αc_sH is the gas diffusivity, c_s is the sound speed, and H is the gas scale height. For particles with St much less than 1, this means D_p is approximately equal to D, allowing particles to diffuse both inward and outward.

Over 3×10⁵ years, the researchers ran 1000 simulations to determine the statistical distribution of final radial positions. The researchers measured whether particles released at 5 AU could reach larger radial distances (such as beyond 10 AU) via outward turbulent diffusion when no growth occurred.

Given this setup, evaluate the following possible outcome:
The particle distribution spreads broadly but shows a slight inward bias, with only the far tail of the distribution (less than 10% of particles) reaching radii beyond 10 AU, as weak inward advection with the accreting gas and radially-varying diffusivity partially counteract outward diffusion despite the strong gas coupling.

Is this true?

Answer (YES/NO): NO